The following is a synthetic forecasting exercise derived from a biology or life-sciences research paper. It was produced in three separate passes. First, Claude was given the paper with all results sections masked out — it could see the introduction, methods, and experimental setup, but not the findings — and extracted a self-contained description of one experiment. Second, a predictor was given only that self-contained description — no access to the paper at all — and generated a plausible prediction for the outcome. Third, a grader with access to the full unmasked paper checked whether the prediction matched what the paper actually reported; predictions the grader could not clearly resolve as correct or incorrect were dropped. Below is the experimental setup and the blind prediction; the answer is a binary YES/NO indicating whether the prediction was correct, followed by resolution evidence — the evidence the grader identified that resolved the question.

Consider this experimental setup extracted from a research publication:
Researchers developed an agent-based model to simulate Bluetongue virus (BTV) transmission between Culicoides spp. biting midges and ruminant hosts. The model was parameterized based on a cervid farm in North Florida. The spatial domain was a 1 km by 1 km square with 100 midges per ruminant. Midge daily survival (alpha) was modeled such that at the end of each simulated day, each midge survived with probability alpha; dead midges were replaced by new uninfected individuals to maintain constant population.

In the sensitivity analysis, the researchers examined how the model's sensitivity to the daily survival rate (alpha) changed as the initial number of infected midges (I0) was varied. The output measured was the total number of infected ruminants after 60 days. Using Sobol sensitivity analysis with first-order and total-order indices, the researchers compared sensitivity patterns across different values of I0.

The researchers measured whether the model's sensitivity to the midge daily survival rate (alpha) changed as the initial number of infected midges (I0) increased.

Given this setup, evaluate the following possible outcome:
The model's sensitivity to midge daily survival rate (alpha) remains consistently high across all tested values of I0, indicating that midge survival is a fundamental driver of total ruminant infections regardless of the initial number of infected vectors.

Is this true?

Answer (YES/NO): NO